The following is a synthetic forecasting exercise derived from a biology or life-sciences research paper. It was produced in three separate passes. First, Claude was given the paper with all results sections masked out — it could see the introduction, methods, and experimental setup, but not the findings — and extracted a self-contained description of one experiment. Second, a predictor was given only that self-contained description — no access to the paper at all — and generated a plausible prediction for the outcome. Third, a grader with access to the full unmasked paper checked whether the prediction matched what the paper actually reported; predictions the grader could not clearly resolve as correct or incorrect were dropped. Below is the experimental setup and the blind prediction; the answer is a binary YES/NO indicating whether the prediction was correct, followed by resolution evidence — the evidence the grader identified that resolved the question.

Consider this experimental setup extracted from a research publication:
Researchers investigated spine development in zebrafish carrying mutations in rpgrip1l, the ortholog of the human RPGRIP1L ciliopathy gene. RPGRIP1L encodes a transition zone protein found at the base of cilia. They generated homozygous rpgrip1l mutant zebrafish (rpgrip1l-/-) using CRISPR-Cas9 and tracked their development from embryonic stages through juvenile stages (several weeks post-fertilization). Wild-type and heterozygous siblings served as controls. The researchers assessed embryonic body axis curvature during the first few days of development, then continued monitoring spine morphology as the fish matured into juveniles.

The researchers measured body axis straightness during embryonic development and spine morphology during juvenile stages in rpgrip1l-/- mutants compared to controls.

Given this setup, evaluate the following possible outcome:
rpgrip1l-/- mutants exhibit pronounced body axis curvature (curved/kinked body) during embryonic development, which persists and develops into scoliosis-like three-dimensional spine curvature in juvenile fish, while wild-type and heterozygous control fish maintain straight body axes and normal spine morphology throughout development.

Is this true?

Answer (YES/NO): NO